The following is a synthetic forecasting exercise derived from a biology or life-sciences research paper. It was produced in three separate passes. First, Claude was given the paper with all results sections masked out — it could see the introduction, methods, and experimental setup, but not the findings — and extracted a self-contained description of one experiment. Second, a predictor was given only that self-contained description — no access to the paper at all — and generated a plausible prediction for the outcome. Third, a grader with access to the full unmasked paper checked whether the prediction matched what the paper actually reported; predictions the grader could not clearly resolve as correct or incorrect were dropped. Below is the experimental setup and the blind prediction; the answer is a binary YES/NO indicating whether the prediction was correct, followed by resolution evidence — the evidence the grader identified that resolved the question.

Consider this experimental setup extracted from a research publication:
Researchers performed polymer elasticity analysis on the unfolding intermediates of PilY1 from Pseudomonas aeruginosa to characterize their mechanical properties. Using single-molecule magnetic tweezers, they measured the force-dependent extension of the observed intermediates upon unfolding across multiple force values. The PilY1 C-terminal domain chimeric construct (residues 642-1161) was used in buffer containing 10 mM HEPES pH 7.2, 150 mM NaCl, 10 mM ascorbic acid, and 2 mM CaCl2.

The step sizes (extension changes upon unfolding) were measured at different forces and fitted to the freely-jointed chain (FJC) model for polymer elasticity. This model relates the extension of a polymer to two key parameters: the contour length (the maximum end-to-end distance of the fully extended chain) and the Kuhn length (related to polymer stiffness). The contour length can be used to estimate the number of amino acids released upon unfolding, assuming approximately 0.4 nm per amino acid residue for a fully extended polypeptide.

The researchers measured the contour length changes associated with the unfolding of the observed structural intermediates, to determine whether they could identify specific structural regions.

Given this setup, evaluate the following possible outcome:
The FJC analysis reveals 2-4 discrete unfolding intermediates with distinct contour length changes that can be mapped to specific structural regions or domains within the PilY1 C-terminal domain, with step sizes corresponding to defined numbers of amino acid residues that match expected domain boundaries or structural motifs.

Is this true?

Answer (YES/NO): NO